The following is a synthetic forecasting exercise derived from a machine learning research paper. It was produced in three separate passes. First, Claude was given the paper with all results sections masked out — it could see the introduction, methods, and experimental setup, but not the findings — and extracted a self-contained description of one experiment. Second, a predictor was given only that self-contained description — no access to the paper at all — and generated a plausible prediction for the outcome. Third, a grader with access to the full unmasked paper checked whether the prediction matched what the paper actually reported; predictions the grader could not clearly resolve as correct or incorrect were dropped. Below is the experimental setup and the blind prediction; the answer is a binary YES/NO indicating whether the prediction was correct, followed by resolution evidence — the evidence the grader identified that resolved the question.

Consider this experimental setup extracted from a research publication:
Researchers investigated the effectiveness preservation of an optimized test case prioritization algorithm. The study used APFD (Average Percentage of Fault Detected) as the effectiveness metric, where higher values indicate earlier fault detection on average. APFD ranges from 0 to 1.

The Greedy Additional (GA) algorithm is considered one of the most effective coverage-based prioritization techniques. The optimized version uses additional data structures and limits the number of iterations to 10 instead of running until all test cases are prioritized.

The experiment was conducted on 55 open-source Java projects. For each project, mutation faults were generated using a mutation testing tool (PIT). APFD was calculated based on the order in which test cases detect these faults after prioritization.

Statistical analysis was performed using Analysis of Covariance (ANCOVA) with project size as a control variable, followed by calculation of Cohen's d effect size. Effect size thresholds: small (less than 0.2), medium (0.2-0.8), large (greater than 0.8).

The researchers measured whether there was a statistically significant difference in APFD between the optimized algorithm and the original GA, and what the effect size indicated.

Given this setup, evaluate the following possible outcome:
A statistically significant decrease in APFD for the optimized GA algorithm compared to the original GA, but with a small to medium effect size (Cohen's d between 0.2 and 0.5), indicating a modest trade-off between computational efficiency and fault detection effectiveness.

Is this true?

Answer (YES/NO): NO